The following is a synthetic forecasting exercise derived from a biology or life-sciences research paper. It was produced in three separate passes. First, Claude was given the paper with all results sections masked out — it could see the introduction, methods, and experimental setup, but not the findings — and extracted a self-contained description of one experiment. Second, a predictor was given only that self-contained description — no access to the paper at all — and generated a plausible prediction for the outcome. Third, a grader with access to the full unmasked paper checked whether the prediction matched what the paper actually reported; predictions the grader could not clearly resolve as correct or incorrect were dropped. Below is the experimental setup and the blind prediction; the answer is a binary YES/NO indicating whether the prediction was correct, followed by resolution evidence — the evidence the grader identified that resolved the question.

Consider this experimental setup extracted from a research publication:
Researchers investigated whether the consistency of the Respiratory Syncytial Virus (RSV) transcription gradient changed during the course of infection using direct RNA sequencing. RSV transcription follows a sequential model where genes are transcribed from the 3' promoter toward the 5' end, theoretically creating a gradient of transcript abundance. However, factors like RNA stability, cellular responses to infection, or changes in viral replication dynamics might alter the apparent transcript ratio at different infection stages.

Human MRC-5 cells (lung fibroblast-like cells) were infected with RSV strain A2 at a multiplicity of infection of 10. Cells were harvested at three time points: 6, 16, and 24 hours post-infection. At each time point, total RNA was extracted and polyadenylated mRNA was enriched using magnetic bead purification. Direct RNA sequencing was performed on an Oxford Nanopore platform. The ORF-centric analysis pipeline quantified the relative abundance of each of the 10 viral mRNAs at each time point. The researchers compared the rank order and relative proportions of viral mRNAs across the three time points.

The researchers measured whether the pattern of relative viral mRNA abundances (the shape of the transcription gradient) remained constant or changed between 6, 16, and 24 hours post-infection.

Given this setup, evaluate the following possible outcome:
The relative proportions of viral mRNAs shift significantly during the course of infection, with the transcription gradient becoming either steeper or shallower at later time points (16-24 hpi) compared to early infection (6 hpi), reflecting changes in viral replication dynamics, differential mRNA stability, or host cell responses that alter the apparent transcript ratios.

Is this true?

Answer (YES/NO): NO